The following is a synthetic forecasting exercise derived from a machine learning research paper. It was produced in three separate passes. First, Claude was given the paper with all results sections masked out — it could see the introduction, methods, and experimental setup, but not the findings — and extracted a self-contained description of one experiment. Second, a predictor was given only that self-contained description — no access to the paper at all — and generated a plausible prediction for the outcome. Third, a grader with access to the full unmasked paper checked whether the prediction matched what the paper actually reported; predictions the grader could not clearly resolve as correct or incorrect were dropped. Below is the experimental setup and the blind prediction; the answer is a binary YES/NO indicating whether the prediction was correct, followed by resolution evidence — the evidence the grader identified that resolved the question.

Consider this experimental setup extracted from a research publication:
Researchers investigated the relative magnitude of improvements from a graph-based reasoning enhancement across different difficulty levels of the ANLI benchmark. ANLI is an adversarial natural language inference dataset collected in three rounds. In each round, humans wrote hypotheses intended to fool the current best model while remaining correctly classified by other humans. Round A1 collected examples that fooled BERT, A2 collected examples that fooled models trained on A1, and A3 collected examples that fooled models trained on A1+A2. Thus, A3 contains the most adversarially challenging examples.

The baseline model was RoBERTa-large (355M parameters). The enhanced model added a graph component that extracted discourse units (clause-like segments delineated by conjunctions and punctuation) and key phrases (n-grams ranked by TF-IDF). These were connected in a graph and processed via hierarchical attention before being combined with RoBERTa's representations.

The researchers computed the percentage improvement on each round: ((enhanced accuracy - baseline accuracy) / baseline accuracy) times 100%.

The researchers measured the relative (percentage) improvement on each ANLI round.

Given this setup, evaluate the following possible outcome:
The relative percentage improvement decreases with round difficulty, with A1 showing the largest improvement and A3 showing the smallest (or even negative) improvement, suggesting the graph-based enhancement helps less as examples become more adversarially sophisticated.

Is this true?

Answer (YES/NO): NO